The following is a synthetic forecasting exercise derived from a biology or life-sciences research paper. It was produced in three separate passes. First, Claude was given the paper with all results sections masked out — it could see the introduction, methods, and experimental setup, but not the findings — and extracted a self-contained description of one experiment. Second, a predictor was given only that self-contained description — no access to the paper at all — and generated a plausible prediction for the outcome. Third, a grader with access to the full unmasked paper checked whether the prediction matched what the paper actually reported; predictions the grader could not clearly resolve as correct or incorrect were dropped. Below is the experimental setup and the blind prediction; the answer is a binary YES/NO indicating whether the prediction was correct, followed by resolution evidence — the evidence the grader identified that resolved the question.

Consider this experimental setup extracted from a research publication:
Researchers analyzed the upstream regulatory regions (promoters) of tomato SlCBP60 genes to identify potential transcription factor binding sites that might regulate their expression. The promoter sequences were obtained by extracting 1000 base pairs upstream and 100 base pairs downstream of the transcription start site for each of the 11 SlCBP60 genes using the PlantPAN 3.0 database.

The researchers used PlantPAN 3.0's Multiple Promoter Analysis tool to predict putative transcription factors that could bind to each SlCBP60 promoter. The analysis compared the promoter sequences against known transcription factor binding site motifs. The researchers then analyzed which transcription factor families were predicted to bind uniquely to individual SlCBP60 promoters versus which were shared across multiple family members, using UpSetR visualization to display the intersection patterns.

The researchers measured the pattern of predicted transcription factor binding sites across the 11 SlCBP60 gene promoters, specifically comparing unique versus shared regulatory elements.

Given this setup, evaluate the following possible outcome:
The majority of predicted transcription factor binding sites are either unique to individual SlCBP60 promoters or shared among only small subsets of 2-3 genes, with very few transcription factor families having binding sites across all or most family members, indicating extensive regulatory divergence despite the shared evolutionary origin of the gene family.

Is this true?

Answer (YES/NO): NO